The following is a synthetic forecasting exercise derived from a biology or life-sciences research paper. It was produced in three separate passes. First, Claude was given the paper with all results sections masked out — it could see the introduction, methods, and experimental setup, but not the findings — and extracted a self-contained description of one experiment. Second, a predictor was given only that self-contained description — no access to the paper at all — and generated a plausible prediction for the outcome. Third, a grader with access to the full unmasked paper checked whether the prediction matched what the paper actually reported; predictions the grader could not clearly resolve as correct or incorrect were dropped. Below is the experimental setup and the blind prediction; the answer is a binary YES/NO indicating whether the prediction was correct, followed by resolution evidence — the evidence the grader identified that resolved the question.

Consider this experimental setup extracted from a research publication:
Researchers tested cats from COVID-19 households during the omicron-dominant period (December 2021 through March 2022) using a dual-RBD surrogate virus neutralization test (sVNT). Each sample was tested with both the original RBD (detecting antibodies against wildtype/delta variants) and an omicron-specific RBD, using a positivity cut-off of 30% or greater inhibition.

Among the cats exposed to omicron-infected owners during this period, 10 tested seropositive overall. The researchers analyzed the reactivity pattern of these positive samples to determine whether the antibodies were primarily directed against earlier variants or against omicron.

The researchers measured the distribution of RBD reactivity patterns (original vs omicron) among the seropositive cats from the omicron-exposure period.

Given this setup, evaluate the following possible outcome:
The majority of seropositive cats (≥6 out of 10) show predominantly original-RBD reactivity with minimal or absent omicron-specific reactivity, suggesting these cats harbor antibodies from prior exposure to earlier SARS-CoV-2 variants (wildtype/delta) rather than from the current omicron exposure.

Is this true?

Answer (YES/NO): NO